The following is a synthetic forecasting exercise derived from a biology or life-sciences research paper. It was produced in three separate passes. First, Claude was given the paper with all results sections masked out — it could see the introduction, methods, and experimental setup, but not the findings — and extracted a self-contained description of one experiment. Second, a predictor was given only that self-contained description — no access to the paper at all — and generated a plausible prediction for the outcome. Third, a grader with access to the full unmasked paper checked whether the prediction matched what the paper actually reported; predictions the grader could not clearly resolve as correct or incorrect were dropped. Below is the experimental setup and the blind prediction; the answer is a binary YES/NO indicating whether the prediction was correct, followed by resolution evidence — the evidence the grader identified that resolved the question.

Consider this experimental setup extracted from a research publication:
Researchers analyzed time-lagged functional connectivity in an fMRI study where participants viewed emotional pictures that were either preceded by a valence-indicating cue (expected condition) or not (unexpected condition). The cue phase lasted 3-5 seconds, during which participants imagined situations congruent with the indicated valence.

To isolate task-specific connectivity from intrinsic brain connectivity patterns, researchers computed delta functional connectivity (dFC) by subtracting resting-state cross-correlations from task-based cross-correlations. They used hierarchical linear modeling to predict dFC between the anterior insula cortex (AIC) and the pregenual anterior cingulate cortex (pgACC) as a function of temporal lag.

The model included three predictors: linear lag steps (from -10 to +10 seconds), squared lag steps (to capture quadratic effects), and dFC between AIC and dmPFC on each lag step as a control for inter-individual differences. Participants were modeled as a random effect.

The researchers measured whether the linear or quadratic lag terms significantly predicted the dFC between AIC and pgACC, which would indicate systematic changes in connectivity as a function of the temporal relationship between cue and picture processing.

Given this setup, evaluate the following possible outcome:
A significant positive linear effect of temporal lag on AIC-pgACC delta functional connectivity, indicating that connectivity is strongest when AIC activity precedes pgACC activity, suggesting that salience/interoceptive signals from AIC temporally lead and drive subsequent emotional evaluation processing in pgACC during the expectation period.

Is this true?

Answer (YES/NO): NO